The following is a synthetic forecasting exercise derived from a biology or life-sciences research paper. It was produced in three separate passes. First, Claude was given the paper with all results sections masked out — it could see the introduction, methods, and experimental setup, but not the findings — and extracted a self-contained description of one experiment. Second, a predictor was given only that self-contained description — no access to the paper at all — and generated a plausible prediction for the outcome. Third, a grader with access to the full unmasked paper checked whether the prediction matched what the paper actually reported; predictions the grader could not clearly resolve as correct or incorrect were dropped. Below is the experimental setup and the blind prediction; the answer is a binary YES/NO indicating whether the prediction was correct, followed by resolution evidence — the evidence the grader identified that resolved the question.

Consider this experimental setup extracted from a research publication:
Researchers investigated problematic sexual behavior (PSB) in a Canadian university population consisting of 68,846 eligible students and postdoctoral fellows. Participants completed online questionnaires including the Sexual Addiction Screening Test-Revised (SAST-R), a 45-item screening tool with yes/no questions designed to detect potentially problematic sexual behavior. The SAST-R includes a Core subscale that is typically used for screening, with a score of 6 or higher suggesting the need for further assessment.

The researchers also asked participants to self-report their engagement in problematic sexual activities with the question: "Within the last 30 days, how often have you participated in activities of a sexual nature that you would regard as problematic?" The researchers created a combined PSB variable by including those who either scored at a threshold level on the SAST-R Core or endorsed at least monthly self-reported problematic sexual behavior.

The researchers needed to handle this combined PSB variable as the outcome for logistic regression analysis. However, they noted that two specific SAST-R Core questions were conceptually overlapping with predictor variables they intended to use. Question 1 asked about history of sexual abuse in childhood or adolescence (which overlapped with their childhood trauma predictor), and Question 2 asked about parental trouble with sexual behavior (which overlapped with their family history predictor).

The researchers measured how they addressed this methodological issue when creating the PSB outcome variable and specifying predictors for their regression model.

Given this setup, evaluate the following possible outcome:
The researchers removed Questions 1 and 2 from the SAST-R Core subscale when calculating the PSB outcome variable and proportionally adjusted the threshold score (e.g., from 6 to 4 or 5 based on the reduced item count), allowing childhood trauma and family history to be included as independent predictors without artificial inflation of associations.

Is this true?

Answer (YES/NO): NO